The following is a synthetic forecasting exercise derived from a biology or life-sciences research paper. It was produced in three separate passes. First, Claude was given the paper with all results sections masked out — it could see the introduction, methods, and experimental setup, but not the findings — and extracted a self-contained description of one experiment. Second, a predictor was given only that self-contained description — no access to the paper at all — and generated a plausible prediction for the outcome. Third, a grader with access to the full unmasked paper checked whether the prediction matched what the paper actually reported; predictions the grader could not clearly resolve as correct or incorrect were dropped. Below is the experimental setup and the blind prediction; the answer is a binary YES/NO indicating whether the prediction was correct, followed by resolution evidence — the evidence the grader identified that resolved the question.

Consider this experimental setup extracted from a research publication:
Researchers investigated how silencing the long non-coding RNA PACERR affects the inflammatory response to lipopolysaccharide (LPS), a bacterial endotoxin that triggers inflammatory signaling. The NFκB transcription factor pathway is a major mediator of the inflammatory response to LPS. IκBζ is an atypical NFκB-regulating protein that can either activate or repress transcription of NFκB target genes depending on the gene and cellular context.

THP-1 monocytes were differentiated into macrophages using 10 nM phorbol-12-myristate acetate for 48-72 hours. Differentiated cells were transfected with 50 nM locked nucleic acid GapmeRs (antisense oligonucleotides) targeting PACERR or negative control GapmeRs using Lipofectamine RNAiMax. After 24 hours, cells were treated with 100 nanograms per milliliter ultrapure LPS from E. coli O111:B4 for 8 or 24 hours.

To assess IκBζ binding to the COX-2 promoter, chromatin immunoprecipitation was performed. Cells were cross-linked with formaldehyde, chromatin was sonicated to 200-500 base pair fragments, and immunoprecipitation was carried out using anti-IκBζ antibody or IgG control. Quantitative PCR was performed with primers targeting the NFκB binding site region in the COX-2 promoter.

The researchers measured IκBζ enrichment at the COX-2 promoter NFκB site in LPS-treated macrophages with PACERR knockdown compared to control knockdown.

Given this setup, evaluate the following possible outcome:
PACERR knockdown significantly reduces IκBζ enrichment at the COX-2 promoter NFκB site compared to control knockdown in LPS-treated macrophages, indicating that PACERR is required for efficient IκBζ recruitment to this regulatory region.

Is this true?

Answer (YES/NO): NO